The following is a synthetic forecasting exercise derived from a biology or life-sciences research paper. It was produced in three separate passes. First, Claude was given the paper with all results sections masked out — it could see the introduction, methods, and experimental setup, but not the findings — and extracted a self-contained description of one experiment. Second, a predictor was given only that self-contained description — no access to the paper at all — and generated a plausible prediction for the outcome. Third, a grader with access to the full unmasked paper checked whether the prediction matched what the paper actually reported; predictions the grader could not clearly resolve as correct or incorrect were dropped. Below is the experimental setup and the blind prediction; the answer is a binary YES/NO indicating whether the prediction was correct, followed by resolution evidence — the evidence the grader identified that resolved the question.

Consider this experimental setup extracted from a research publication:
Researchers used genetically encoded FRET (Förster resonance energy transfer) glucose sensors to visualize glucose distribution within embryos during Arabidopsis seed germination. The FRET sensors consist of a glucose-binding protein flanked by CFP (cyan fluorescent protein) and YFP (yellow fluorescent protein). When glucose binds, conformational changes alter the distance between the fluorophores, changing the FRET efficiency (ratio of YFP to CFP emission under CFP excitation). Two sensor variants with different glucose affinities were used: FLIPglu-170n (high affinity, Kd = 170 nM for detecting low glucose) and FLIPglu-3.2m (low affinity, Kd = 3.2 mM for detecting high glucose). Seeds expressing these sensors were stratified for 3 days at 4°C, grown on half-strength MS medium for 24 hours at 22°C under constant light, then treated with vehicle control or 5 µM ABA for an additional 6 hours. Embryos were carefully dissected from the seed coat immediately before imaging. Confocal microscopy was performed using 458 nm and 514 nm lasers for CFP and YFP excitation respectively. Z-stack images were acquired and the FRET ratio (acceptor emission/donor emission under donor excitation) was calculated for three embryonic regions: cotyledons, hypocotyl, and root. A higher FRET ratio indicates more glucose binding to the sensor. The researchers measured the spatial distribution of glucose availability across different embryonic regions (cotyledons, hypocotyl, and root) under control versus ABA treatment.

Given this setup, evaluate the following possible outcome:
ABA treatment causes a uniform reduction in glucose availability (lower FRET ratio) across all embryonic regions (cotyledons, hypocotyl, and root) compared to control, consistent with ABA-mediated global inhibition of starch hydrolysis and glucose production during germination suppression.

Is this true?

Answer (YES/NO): NO